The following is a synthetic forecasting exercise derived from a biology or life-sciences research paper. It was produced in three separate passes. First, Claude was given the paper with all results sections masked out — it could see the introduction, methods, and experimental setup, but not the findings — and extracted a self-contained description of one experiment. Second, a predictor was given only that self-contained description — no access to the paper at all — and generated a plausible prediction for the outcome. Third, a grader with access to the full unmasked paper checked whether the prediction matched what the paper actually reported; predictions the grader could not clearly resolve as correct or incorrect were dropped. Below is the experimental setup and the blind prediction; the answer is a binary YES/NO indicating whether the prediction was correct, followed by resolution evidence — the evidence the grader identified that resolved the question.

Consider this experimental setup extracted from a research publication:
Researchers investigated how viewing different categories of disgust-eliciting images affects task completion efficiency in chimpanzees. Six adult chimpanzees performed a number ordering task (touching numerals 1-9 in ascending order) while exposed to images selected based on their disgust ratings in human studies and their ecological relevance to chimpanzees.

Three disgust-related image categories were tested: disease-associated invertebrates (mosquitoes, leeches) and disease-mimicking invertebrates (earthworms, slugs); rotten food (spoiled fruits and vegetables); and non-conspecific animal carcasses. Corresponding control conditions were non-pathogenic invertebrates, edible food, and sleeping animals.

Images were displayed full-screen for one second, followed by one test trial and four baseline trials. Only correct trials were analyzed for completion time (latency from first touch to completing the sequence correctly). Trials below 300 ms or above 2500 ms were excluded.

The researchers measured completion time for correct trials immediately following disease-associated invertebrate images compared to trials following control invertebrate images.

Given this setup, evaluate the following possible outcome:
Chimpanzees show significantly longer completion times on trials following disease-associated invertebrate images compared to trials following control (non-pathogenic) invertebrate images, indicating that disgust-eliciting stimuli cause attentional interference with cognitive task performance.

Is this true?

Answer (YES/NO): NO